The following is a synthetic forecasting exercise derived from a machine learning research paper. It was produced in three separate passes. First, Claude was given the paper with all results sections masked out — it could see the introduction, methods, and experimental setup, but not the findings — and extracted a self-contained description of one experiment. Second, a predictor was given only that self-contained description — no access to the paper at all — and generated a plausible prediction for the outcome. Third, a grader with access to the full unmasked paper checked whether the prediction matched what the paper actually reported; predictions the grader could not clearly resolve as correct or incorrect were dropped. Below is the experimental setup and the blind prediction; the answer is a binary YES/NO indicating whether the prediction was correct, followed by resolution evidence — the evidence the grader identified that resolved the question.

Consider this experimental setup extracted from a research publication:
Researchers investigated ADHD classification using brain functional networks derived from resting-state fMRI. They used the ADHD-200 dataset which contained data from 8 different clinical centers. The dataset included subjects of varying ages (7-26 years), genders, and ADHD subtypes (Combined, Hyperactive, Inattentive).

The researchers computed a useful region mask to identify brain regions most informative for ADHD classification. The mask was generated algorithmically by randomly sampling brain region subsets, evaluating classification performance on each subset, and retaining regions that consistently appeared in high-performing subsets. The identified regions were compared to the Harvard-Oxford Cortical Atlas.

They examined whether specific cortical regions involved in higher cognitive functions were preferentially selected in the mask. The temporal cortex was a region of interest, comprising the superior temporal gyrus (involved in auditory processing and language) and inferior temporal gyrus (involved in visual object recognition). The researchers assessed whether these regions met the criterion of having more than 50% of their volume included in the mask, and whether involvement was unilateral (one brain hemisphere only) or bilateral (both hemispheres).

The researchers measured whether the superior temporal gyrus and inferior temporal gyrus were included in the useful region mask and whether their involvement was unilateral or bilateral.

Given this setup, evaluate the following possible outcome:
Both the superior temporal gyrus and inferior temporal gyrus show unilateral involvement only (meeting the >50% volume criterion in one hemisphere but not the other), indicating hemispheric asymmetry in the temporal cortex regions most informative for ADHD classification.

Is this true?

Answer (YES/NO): NO